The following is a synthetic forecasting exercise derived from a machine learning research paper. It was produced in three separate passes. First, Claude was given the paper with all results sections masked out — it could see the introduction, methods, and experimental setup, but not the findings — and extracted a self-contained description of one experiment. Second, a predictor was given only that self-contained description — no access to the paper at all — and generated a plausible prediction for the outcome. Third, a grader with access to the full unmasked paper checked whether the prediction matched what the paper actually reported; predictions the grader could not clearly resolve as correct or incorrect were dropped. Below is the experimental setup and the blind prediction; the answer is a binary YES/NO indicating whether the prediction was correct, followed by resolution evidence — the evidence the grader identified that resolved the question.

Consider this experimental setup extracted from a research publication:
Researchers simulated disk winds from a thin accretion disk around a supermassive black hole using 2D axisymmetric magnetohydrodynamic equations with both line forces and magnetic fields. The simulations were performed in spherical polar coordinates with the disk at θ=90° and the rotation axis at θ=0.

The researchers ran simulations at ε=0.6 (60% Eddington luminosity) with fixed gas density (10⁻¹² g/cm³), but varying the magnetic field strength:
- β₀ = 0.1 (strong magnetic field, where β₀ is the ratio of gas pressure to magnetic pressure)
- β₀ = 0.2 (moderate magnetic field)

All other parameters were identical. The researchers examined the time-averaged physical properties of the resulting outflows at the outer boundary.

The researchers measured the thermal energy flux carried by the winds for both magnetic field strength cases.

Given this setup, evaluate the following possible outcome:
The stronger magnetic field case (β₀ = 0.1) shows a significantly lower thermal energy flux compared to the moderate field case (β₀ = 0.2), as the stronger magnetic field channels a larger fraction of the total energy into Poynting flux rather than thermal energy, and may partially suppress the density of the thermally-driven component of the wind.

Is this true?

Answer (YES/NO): NO